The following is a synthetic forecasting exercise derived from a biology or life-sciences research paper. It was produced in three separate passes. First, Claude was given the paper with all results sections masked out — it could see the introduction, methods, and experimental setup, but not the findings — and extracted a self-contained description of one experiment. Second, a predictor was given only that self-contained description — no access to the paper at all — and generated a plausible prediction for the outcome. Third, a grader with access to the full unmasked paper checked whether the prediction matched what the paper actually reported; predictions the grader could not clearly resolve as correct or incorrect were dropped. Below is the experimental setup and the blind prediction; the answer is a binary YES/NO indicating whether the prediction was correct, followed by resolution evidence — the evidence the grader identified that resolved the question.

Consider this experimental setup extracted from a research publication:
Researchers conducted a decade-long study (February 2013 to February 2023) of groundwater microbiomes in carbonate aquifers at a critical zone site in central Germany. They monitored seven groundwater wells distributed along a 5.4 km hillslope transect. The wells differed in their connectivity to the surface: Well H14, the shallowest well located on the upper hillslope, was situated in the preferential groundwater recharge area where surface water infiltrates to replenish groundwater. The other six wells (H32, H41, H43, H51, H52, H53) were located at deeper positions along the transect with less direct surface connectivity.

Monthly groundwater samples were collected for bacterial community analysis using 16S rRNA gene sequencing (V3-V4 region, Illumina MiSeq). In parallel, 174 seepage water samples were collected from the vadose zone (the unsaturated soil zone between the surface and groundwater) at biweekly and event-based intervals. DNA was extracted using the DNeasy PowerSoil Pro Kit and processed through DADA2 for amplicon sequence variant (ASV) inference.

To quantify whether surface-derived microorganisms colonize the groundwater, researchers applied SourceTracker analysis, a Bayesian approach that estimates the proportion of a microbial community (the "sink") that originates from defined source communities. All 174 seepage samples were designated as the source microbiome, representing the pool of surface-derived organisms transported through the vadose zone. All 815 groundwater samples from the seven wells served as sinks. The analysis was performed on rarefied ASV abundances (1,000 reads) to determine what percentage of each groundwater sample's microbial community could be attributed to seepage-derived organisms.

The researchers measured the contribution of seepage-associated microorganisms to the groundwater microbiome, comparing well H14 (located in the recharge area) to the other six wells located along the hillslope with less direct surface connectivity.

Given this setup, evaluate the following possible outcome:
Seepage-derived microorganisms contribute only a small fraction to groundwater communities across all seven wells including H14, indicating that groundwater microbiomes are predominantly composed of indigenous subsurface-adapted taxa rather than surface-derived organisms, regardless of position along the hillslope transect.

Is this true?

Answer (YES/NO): NO